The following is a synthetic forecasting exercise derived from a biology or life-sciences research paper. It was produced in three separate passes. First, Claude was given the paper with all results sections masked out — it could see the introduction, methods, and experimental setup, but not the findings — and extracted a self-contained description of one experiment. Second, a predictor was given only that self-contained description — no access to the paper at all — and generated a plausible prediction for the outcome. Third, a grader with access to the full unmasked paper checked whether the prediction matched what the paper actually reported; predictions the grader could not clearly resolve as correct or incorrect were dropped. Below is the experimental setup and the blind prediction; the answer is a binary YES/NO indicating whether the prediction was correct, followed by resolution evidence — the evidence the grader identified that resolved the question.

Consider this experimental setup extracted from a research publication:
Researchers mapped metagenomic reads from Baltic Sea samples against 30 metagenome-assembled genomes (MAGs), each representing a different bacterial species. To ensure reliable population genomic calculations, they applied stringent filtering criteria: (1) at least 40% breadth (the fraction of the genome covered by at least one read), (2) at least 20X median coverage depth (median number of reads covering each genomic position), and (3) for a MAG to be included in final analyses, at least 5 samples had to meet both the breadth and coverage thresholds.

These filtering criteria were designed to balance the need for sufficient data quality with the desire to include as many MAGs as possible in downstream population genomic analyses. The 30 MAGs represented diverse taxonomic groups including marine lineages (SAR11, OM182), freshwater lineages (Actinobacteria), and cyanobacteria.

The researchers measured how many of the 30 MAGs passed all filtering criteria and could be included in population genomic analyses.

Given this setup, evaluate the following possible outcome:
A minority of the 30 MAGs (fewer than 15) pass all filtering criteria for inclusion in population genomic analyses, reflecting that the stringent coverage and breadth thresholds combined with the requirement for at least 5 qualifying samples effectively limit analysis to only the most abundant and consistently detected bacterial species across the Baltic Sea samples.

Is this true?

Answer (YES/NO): YES